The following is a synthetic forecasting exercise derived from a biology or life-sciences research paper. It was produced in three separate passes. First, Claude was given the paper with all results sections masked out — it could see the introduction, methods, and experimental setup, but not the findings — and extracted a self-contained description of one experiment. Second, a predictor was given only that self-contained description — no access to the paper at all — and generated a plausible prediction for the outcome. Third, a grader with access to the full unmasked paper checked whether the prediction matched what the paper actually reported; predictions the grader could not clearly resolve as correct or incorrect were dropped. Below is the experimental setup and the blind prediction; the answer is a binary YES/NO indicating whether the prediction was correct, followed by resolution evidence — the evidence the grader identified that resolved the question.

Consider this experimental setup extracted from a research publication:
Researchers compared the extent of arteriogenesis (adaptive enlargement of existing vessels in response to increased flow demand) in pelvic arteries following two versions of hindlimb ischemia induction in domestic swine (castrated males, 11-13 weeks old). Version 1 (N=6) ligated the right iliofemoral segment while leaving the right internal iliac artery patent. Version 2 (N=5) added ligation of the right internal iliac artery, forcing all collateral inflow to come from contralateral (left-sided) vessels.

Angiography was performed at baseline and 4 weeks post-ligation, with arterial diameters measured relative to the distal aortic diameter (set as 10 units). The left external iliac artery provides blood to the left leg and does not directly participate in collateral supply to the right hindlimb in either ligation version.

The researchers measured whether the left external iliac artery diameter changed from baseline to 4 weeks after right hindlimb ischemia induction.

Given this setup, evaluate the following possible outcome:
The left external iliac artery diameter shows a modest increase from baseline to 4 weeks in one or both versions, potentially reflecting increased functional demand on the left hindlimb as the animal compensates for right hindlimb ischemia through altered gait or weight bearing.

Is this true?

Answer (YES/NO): YES